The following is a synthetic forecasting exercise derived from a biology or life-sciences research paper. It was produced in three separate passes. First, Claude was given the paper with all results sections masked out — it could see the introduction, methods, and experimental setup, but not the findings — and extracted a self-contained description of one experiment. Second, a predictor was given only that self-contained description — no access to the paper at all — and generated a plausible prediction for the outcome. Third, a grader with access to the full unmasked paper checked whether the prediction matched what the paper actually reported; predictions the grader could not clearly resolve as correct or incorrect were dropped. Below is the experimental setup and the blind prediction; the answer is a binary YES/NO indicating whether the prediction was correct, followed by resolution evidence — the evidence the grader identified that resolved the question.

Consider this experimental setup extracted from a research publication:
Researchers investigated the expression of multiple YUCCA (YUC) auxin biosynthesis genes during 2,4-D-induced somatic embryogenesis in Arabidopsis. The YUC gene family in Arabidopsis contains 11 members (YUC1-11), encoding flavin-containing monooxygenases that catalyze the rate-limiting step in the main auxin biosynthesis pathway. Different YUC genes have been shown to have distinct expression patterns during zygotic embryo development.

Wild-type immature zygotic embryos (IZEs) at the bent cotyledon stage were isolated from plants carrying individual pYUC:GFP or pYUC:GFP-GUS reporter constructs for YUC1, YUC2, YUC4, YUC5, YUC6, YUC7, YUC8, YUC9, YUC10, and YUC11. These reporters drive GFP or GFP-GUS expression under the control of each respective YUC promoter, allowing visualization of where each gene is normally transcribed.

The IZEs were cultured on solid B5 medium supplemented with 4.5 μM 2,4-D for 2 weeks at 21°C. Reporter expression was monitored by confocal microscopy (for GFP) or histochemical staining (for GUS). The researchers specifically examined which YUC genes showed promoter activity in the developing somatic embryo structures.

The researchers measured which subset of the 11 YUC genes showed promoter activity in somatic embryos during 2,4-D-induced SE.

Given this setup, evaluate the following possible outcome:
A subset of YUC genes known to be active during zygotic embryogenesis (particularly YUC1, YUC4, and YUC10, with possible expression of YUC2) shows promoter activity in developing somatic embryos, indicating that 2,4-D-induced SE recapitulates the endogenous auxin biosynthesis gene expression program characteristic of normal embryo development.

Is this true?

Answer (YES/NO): NO